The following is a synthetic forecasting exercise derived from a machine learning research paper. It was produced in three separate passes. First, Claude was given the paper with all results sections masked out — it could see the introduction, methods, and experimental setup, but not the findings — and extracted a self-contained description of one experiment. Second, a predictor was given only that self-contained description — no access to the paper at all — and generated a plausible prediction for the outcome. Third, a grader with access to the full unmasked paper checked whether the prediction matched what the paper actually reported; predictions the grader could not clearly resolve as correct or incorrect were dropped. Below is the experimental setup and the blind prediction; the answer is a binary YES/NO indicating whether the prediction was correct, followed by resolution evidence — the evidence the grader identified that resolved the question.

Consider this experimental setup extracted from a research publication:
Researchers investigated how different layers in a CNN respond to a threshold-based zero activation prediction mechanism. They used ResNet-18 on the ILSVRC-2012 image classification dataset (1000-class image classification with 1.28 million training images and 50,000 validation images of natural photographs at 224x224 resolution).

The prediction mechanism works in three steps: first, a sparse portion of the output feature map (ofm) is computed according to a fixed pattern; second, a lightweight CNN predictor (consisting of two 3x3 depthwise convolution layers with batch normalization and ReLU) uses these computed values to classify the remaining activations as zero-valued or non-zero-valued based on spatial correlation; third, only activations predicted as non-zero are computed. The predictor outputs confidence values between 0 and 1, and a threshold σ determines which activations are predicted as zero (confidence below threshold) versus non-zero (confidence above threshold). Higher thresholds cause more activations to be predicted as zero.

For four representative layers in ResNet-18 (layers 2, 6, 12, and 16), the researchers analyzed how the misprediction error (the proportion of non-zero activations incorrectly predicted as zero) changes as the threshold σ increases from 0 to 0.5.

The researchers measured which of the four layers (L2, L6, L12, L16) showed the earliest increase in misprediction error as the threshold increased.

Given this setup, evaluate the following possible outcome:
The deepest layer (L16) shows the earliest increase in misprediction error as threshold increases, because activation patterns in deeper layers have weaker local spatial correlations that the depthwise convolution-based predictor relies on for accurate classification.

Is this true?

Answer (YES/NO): NO